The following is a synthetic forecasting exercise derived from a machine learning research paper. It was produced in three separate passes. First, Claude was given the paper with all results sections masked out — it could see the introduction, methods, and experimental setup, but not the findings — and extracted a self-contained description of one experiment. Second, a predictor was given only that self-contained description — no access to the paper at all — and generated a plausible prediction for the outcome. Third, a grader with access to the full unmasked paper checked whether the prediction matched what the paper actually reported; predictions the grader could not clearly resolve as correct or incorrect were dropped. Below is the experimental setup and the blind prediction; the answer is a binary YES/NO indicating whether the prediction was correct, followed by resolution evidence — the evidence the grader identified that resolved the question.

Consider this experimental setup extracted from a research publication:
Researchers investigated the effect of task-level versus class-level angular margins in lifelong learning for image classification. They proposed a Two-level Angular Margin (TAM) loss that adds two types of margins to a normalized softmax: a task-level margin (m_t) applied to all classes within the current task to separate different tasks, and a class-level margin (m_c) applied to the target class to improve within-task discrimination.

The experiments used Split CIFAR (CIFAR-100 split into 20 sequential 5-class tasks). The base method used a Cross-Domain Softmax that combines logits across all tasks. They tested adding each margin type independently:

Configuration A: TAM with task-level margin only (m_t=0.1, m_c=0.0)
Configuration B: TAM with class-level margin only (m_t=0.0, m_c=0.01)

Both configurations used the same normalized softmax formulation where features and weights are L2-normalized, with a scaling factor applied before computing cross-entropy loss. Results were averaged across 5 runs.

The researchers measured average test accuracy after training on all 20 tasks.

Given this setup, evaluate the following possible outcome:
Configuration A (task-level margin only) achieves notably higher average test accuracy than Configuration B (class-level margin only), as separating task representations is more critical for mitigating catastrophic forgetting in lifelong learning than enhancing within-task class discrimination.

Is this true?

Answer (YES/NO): NO